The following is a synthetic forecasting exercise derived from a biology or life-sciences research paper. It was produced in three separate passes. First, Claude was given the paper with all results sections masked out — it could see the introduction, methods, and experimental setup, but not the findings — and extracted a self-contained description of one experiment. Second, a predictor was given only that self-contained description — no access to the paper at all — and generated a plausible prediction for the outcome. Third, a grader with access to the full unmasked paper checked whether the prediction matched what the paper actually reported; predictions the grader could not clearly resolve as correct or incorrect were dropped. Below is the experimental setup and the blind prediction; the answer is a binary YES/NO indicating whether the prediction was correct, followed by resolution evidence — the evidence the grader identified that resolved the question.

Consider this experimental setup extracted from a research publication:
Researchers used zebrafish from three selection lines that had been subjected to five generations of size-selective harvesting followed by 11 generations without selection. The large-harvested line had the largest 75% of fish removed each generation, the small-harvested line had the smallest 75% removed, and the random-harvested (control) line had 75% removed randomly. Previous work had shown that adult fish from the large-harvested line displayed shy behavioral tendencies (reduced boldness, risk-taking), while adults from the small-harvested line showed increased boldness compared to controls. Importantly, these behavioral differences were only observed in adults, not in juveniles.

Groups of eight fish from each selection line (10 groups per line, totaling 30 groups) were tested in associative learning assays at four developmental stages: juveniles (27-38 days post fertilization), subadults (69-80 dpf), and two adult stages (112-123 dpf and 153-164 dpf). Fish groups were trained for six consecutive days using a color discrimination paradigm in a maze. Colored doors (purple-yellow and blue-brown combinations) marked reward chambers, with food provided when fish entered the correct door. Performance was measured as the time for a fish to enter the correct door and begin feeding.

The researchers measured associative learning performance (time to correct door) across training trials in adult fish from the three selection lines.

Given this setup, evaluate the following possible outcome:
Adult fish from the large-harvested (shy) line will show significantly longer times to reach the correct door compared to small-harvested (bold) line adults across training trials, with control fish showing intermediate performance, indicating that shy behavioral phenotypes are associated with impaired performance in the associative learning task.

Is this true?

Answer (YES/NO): NO